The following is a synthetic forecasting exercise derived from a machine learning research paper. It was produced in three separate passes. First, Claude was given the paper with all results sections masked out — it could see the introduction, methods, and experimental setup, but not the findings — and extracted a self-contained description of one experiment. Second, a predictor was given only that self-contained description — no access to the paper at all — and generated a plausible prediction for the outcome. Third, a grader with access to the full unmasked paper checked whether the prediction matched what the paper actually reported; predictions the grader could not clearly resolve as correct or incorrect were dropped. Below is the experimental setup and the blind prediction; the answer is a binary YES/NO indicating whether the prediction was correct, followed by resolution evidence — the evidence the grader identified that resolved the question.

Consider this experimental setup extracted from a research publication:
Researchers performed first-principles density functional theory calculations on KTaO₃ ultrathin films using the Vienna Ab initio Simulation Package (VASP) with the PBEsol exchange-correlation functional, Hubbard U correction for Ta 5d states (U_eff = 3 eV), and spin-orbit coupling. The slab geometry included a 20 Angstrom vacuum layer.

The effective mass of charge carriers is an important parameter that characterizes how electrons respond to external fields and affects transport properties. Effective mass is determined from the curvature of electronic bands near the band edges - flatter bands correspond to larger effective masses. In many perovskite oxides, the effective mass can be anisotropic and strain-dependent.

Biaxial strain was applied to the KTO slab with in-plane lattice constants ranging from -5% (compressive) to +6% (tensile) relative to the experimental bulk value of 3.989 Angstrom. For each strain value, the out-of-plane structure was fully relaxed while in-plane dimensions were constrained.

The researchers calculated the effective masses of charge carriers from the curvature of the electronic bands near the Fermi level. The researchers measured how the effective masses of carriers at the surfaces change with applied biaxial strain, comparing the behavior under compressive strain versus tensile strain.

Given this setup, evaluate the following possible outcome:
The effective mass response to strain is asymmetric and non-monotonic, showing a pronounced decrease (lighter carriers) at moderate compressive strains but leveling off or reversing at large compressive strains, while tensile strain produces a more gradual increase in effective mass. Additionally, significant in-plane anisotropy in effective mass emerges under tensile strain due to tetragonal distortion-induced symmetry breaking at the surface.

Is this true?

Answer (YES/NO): NO